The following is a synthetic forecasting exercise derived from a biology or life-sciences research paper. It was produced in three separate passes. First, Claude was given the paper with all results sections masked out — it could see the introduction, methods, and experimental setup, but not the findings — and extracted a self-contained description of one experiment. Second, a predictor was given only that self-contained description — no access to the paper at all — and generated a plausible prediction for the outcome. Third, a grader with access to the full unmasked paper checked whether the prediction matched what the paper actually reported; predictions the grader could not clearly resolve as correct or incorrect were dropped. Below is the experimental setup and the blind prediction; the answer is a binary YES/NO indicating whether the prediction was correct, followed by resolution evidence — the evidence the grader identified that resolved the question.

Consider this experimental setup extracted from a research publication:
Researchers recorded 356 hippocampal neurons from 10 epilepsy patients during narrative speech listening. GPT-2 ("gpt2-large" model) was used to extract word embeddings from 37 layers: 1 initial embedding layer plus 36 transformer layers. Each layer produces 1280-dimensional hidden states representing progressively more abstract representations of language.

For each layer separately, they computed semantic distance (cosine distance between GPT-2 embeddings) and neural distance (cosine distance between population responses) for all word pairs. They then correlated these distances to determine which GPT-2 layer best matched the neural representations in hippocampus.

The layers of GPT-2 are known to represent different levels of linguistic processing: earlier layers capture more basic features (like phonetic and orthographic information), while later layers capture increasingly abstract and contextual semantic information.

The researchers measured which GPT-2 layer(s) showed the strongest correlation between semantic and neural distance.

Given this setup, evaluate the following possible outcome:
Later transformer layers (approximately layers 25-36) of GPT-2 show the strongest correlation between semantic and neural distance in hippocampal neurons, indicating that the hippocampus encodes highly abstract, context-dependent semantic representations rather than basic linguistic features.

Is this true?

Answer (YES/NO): YES